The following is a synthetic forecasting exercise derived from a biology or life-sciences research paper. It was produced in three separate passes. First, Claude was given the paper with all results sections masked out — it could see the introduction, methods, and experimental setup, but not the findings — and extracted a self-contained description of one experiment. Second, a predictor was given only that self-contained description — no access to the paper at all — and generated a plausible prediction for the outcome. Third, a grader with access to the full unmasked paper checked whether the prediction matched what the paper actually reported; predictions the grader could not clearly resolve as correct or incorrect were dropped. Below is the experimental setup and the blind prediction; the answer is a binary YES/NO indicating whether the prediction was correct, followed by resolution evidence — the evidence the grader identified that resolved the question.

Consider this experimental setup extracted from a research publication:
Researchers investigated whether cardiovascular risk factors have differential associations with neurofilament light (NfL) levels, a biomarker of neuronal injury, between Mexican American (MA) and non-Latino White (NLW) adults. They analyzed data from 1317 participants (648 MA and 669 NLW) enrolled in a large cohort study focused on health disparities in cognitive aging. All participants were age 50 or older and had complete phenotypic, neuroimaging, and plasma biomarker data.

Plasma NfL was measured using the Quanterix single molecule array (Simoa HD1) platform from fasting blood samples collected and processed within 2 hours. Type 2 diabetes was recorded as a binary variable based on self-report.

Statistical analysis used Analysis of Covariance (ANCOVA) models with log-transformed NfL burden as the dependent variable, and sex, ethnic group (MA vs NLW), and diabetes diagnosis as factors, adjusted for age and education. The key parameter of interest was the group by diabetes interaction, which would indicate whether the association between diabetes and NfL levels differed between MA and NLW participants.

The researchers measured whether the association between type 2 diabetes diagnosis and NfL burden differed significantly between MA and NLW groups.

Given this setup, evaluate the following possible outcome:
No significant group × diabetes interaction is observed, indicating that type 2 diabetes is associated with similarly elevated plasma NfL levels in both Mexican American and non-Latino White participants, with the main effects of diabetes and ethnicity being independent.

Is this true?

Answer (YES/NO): NO